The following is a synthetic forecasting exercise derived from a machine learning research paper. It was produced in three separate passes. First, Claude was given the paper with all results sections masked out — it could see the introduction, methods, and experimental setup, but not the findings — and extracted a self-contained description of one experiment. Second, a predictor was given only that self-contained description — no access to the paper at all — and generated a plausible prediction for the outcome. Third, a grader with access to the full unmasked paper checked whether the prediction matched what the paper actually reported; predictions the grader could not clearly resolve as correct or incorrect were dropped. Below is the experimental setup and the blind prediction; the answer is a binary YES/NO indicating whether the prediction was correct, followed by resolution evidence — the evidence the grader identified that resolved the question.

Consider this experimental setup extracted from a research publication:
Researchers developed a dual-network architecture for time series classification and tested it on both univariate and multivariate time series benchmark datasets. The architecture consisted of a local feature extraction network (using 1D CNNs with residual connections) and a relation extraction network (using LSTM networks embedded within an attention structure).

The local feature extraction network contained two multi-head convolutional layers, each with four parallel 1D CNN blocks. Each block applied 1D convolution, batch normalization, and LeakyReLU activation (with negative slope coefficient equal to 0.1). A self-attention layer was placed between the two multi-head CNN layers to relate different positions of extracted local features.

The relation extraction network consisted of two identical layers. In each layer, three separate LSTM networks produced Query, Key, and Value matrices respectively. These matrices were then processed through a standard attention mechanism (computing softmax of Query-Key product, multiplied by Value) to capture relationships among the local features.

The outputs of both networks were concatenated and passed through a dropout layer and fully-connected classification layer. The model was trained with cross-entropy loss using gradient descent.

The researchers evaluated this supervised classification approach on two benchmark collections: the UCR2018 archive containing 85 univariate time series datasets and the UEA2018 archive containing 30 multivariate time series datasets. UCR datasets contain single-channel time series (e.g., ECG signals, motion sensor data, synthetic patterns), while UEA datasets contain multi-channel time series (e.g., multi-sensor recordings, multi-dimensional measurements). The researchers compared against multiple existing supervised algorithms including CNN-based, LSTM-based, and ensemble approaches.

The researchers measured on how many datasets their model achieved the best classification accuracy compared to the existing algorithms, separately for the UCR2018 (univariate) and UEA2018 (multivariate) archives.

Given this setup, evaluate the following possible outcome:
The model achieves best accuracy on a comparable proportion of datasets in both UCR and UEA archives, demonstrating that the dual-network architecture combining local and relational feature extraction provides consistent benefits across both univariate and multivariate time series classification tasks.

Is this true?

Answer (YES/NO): YES